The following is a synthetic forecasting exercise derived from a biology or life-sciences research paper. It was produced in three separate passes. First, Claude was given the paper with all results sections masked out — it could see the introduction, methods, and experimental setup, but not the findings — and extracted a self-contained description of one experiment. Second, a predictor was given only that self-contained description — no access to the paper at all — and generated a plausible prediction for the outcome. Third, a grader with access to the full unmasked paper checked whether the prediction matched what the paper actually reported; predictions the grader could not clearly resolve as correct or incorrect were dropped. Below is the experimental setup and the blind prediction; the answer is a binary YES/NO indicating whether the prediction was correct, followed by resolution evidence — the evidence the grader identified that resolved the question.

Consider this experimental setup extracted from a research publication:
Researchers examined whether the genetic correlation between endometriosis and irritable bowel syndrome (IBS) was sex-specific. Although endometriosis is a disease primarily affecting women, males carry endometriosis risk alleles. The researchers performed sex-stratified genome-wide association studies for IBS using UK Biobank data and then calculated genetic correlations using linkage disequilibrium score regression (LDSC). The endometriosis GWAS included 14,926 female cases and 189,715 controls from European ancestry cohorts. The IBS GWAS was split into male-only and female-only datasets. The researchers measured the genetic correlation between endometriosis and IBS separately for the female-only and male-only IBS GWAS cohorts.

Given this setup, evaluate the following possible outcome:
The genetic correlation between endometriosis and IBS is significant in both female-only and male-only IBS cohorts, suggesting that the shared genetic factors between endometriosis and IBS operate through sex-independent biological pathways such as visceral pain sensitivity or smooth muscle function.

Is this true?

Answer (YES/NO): YES